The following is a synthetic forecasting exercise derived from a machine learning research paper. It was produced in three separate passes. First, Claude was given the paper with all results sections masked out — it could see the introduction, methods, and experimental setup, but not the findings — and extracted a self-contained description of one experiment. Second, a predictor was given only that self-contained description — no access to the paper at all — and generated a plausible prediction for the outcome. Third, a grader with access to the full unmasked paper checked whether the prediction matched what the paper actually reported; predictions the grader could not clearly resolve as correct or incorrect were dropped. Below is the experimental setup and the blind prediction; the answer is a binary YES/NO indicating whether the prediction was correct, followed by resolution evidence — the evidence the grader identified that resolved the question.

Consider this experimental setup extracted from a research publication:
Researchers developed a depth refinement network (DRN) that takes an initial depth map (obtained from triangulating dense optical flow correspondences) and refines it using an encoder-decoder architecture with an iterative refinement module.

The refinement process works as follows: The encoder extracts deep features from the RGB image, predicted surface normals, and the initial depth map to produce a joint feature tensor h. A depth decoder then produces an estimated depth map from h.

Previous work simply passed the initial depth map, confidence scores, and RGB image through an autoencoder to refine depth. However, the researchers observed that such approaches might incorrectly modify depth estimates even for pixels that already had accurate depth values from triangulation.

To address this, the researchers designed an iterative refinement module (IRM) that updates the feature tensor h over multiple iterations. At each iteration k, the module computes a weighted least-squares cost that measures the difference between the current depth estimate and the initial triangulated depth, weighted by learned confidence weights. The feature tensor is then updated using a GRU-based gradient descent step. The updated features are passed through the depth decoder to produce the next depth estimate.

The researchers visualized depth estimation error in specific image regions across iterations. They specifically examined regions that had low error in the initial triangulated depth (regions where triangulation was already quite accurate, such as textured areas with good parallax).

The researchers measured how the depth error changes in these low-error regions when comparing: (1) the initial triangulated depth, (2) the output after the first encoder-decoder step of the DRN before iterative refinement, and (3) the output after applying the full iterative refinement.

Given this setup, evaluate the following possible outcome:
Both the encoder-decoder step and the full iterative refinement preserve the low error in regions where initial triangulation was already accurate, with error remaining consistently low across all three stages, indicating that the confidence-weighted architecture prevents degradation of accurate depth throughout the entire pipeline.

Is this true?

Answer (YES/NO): NO